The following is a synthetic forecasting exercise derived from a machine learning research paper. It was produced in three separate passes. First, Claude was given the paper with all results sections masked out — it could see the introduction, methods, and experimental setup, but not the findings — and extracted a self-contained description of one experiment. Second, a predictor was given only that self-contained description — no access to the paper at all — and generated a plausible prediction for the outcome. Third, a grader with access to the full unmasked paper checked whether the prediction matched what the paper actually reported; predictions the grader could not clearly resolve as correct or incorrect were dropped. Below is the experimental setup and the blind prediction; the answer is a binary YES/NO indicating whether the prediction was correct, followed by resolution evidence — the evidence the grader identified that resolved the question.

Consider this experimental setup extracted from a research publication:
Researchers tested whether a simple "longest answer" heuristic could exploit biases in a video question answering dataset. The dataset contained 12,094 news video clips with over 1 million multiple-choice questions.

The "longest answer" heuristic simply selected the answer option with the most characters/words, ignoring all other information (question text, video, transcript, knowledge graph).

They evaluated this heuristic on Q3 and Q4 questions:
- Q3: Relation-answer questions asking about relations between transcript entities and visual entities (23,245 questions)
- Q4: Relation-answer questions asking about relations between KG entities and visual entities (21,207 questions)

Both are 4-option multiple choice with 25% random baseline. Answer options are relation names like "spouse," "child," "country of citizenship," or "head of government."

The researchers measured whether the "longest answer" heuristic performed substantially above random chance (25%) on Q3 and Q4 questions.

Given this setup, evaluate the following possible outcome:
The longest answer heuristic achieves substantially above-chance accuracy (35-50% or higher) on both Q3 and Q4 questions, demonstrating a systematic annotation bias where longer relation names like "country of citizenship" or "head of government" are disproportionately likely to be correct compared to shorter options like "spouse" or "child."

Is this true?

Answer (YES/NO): NO